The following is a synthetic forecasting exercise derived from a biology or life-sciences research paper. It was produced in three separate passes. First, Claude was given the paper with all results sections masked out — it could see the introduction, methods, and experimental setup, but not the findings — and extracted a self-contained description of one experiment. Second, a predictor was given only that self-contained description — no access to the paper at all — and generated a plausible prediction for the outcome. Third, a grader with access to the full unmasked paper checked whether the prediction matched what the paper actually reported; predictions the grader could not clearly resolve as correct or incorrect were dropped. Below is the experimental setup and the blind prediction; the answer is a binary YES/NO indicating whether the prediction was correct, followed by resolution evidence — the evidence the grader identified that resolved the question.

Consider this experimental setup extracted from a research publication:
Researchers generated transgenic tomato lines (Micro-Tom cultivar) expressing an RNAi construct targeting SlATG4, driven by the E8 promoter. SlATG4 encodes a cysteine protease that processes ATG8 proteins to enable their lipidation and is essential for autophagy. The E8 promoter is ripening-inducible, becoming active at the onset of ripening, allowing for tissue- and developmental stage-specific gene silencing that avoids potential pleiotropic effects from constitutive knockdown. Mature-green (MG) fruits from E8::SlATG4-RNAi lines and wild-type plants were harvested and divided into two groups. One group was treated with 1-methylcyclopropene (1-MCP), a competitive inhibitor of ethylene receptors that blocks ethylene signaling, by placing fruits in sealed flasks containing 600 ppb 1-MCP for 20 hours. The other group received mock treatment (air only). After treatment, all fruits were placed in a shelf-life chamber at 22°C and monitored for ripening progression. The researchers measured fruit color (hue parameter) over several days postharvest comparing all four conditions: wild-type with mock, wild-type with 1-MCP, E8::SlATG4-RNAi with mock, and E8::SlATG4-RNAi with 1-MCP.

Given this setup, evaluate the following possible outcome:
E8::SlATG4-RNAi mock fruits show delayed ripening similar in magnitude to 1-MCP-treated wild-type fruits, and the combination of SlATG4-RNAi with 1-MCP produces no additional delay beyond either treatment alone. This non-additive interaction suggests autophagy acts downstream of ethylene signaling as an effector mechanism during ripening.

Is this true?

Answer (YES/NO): NO